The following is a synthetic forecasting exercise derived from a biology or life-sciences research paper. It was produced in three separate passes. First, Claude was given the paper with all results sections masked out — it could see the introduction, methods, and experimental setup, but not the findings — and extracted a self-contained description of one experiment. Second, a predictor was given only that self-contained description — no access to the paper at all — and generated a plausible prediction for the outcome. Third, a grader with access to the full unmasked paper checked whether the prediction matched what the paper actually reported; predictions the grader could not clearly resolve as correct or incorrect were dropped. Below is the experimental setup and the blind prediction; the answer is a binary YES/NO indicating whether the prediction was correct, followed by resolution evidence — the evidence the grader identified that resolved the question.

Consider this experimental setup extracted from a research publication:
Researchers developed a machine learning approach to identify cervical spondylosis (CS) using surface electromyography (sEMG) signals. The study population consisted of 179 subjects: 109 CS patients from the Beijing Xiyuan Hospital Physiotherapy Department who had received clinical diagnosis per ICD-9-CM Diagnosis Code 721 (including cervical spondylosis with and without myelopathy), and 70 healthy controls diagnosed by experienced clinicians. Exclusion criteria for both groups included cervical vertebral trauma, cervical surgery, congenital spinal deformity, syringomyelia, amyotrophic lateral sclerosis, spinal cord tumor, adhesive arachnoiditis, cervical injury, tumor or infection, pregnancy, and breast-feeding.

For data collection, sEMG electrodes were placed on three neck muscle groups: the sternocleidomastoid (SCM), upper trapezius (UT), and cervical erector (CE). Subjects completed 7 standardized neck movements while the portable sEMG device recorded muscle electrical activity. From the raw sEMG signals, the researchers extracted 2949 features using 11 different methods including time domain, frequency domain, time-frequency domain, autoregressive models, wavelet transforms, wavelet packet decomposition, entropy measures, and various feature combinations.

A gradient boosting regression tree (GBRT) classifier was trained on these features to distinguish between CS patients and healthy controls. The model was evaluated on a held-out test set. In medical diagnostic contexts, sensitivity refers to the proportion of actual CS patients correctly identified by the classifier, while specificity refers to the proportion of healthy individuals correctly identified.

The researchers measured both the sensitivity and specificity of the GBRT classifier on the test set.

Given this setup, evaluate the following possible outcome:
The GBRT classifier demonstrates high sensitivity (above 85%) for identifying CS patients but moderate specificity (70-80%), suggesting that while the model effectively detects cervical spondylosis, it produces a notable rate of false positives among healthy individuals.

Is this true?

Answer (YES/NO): NO